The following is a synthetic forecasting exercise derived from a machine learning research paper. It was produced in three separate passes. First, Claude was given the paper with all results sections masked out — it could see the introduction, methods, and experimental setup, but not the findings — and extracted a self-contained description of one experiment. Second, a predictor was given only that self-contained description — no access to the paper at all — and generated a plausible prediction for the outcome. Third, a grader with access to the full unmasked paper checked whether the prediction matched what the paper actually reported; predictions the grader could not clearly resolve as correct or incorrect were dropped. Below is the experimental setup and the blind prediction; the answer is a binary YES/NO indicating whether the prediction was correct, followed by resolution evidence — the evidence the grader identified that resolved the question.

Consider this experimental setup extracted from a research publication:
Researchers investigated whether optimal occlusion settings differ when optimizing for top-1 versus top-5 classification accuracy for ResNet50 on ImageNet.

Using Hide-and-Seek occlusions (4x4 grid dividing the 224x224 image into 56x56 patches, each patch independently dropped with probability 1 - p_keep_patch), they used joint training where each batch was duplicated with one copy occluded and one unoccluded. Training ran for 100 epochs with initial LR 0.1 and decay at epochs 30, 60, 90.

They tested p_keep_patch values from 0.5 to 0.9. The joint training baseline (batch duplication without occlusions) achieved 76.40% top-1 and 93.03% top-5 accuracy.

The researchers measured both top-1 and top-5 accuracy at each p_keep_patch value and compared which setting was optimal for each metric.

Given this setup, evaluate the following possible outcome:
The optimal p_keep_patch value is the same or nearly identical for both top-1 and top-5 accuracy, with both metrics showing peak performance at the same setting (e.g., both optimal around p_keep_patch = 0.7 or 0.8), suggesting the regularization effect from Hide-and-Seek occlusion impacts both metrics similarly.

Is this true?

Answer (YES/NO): NO